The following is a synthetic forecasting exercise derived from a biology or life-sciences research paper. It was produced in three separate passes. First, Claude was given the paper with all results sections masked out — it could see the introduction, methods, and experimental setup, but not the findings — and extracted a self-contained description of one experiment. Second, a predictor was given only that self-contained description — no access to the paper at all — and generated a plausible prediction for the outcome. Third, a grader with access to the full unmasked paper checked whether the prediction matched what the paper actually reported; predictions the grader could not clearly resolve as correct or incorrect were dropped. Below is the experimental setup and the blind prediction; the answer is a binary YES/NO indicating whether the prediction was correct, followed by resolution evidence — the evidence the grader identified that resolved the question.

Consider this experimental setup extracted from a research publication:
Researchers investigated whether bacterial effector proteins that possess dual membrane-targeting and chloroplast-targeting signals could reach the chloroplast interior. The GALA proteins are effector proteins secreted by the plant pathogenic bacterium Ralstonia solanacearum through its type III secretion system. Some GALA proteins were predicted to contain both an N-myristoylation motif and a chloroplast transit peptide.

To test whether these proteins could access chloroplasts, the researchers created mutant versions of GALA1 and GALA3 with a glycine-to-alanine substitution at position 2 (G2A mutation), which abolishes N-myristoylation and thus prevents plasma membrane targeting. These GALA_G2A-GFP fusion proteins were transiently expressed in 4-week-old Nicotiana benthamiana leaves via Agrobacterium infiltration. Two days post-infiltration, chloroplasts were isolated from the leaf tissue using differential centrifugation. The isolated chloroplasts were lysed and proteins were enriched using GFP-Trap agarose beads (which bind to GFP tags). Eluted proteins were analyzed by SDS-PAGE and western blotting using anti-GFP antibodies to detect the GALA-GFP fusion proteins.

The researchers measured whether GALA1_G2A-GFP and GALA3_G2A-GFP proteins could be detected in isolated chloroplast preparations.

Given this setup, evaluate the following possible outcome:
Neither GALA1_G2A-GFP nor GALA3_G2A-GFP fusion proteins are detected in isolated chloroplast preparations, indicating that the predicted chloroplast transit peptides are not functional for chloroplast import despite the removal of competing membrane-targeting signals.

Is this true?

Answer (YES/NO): NO